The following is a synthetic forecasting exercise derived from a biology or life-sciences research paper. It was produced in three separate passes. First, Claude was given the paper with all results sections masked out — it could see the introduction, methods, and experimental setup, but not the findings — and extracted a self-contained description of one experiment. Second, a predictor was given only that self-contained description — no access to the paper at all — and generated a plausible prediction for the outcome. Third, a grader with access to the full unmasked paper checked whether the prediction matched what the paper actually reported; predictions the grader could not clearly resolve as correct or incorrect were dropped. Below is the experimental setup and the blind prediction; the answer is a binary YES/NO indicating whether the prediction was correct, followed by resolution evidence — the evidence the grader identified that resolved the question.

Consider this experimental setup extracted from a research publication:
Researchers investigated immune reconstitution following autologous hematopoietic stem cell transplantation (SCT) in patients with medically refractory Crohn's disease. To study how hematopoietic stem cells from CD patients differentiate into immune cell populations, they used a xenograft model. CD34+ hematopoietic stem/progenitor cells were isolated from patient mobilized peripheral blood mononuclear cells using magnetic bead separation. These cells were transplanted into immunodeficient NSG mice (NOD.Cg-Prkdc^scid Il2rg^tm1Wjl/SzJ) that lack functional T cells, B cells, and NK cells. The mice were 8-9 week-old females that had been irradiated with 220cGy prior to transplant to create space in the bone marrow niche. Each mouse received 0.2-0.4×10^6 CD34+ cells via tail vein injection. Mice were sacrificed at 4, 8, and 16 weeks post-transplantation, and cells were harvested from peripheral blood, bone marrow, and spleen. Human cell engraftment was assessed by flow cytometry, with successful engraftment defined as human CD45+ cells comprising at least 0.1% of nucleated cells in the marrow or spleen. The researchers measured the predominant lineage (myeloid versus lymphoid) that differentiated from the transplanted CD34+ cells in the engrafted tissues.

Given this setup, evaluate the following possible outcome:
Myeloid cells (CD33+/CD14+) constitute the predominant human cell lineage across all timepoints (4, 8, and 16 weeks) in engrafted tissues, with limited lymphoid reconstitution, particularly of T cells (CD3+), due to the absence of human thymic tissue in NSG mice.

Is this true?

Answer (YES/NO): NO